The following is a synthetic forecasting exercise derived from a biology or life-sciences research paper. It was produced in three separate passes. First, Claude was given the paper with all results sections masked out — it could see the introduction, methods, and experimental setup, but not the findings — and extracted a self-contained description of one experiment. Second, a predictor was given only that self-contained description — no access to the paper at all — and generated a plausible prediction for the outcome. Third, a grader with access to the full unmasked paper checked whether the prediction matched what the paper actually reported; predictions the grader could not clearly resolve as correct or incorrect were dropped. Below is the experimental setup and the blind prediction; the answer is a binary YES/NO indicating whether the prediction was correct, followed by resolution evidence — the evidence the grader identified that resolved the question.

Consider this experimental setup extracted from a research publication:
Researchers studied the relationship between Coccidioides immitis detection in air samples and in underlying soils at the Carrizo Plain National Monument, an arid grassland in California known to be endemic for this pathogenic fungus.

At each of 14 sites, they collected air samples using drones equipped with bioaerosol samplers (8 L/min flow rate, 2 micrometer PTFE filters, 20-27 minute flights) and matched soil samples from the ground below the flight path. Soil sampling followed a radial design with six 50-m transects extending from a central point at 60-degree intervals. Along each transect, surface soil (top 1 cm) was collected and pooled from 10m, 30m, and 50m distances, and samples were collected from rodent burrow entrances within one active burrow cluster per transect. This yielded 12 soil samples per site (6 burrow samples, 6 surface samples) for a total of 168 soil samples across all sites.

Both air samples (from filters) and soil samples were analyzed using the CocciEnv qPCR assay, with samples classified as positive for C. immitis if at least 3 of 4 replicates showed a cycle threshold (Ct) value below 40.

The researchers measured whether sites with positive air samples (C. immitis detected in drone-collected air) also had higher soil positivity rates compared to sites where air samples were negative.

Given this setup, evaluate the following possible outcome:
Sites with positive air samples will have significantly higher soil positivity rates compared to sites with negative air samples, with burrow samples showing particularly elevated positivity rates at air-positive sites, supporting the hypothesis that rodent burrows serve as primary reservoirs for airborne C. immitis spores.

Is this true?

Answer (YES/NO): NO